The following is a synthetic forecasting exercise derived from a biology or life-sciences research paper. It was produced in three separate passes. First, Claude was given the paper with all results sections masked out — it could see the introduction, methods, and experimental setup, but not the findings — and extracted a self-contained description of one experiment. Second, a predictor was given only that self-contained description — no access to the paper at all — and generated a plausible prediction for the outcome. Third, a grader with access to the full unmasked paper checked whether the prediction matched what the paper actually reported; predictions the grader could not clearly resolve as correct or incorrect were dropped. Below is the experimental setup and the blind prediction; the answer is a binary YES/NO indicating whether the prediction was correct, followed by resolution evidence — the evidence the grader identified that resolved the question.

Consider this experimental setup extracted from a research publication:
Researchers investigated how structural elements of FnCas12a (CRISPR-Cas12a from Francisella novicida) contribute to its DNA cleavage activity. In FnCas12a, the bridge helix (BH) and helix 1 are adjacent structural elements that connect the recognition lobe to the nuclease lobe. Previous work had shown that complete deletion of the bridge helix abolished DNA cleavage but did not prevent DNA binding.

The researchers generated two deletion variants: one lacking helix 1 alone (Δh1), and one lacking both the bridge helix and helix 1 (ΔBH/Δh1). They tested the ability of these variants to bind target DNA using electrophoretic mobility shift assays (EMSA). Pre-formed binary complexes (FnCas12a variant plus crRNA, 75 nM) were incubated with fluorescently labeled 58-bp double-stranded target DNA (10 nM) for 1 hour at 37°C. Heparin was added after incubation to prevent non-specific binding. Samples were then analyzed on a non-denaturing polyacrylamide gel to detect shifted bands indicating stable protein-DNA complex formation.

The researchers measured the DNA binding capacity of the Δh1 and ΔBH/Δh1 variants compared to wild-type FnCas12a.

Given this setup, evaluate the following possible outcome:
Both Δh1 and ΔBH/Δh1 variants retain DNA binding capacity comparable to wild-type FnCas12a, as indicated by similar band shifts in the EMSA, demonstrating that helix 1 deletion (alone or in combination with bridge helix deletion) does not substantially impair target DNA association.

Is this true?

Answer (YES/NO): NO